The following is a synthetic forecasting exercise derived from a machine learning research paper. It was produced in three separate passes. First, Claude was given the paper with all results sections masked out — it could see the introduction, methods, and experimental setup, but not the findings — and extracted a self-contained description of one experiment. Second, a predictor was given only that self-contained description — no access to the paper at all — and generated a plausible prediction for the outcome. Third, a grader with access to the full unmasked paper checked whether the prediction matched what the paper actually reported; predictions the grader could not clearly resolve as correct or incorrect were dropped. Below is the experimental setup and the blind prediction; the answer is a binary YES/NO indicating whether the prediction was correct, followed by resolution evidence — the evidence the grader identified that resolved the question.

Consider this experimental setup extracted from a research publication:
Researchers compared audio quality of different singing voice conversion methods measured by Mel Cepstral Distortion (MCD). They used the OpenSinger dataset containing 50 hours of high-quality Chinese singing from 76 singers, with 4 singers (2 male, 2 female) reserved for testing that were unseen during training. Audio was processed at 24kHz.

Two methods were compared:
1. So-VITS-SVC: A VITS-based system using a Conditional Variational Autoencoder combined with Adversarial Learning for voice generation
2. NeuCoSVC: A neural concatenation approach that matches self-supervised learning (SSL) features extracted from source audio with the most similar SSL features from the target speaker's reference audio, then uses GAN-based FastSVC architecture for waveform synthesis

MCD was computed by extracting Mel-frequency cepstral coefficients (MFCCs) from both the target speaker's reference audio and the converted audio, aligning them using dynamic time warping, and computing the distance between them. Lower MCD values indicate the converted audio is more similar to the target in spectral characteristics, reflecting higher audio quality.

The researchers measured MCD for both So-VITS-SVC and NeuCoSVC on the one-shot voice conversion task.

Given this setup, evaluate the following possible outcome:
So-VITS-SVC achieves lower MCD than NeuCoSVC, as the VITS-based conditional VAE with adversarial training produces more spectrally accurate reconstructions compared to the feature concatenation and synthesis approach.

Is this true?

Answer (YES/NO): YES